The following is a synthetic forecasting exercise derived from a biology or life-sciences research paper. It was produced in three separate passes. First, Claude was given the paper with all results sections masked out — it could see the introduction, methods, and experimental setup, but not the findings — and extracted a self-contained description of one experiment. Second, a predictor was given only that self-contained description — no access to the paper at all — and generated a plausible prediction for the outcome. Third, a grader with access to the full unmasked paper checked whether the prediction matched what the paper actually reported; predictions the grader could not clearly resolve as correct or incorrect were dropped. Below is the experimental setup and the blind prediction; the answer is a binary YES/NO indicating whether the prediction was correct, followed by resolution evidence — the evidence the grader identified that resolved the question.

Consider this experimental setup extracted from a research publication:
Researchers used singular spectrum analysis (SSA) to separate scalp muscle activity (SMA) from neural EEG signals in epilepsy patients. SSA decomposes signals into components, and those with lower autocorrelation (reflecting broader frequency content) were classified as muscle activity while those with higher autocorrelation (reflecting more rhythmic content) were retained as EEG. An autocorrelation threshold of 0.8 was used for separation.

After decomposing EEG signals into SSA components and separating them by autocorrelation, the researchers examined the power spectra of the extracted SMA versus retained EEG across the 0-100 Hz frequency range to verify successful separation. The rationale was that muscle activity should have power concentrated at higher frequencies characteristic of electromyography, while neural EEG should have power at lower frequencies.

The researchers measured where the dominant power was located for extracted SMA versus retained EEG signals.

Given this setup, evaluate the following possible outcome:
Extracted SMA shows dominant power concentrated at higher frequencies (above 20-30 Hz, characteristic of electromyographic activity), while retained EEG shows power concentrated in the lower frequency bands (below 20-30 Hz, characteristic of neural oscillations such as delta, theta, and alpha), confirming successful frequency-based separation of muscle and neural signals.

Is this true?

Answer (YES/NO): NO